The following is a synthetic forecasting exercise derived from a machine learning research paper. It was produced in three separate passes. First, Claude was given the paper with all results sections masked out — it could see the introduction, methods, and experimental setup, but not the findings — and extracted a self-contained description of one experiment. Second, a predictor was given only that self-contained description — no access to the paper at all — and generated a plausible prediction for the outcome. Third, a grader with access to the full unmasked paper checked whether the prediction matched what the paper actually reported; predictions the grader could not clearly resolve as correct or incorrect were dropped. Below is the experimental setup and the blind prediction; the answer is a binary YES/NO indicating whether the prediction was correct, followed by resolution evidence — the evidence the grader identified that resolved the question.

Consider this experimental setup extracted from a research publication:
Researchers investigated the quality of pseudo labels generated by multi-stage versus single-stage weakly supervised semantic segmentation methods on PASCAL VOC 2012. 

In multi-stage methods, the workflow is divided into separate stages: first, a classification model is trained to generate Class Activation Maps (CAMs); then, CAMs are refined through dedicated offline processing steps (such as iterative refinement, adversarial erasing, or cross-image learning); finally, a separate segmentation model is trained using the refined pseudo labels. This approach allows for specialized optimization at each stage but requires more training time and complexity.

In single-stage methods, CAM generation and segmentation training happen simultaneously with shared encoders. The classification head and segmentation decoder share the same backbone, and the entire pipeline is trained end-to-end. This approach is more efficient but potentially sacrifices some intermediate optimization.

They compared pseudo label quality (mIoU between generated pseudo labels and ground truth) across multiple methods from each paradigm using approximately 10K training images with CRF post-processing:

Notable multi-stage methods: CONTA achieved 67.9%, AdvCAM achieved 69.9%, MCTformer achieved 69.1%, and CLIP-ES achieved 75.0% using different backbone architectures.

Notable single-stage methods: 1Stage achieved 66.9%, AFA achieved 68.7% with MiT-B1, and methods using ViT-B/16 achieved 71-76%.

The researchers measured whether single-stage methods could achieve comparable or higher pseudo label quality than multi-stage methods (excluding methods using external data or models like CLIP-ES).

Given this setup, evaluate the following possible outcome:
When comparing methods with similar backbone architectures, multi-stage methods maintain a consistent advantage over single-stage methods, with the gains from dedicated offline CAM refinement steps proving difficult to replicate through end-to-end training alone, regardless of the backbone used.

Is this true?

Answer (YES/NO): NO